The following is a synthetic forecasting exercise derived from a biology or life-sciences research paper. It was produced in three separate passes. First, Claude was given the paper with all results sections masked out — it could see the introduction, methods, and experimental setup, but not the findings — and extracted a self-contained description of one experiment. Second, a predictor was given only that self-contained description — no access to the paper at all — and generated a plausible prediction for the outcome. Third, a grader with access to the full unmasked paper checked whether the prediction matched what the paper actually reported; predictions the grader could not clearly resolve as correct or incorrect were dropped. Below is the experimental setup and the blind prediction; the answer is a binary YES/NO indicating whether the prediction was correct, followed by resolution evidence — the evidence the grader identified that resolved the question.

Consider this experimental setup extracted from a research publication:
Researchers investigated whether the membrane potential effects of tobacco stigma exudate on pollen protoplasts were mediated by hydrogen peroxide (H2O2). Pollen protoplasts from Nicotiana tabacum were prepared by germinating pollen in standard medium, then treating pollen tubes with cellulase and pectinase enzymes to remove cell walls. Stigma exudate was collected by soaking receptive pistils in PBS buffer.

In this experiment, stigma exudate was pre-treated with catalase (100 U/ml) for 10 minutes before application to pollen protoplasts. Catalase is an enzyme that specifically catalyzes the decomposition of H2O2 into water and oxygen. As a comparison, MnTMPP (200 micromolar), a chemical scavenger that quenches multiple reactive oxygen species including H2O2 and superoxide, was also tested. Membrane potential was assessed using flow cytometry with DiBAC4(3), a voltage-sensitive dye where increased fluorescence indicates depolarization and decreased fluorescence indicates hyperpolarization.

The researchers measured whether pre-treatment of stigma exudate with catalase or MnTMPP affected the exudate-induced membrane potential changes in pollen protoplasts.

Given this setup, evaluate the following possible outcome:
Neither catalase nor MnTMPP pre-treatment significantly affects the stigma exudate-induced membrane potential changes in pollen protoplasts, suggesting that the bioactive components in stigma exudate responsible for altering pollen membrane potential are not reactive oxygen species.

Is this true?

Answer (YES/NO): NO